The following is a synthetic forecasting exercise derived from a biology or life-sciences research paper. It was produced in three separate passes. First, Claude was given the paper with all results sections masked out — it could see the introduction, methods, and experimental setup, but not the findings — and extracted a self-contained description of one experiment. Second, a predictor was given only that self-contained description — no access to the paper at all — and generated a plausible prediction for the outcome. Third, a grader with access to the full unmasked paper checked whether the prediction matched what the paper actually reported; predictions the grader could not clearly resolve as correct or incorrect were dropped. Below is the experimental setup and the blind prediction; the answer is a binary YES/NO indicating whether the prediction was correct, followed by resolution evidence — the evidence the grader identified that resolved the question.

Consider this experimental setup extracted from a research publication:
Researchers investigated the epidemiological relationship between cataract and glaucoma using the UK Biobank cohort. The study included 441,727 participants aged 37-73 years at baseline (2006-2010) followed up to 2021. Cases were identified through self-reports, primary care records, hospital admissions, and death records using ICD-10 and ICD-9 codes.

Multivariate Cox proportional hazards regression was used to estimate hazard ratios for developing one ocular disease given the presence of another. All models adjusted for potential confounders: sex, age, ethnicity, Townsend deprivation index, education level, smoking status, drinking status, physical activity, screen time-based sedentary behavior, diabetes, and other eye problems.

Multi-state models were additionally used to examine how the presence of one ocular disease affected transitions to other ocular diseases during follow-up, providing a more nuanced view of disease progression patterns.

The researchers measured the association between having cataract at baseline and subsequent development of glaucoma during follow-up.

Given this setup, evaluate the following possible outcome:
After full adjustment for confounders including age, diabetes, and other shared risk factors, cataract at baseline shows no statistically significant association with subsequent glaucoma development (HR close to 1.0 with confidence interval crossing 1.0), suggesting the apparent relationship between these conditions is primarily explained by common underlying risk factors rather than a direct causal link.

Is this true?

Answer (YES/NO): NO